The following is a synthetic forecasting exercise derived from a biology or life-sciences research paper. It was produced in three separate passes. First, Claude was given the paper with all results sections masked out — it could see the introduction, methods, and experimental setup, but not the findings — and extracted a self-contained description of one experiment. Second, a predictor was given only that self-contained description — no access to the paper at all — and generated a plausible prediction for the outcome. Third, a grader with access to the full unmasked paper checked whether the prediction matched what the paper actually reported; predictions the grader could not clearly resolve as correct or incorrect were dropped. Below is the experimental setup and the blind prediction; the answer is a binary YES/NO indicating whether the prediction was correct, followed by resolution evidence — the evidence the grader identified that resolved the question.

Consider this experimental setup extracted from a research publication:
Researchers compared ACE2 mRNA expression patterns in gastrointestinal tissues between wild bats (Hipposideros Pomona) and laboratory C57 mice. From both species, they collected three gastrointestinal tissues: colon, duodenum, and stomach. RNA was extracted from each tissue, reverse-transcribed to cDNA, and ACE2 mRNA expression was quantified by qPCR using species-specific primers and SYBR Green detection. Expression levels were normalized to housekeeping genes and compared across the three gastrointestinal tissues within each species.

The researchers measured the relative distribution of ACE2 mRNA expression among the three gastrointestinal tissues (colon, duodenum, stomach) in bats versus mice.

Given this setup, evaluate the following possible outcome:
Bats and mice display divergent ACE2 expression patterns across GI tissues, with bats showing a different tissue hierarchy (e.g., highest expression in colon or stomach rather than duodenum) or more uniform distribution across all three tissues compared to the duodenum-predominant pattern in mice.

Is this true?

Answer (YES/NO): NO